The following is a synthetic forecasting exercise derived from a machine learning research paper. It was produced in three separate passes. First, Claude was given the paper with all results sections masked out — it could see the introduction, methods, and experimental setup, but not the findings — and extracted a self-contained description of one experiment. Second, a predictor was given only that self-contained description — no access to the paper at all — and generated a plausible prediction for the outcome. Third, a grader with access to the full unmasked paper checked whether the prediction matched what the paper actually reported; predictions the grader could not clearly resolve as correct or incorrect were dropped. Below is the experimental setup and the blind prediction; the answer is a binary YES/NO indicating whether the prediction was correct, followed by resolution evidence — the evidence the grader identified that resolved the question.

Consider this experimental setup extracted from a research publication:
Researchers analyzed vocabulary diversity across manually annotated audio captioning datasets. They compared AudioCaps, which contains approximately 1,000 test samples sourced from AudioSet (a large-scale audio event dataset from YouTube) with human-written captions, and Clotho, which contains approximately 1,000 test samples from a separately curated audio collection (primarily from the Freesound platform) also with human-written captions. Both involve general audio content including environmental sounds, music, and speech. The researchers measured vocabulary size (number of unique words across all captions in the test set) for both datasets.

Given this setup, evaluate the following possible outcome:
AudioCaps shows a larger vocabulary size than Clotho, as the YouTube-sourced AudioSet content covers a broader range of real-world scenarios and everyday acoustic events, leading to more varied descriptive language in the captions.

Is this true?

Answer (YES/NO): YES